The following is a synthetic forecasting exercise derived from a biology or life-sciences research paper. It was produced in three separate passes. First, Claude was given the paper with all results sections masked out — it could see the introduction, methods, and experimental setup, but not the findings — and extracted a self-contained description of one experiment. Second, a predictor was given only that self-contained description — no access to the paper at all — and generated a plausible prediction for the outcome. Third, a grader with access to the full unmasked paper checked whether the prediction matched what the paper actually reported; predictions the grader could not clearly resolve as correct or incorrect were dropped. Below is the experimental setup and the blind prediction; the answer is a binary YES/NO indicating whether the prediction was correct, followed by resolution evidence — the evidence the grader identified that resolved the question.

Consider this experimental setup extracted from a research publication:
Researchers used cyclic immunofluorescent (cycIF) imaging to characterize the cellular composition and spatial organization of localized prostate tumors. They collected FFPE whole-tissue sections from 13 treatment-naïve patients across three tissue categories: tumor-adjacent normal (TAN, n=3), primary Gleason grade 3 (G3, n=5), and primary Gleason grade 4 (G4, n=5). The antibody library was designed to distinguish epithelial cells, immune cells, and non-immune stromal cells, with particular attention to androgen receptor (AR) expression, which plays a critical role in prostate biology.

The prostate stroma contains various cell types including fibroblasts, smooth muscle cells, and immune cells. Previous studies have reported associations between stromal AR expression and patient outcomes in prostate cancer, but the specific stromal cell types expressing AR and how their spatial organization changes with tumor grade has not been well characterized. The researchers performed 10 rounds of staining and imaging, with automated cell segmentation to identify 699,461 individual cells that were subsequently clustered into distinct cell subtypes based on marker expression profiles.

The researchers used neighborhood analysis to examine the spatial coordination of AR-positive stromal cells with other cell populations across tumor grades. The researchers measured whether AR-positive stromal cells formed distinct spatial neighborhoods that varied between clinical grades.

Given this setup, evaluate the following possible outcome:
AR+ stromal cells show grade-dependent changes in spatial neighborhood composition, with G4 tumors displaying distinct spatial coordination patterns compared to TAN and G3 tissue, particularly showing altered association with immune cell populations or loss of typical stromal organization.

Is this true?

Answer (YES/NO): YES